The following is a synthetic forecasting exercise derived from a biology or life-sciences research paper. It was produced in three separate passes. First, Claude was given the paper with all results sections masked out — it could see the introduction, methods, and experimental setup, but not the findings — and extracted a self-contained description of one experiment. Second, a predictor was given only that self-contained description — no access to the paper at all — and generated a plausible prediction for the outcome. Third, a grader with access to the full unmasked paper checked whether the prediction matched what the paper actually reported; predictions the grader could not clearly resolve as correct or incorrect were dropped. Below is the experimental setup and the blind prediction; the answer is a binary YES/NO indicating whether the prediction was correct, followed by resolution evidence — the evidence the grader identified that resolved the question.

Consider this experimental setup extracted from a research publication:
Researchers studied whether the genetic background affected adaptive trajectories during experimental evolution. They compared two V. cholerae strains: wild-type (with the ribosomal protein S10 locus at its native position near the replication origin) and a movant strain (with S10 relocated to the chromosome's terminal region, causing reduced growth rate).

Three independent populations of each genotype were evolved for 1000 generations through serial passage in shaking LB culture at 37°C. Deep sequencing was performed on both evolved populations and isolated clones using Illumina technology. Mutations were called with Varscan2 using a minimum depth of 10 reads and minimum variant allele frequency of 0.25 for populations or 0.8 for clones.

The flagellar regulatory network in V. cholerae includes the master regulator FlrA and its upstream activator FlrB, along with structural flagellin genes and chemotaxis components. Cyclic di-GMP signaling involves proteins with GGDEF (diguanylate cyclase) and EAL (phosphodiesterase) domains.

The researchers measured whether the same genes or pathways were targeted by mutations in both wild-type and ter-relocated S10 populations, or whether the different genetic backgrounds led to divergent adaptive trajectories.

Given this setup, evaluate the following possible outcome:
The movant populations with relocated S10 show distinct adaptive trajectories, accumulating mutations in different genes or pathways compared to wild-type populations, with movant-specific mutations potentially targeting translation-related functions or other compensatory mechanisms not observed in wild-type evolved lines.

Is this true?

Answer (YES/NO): NO